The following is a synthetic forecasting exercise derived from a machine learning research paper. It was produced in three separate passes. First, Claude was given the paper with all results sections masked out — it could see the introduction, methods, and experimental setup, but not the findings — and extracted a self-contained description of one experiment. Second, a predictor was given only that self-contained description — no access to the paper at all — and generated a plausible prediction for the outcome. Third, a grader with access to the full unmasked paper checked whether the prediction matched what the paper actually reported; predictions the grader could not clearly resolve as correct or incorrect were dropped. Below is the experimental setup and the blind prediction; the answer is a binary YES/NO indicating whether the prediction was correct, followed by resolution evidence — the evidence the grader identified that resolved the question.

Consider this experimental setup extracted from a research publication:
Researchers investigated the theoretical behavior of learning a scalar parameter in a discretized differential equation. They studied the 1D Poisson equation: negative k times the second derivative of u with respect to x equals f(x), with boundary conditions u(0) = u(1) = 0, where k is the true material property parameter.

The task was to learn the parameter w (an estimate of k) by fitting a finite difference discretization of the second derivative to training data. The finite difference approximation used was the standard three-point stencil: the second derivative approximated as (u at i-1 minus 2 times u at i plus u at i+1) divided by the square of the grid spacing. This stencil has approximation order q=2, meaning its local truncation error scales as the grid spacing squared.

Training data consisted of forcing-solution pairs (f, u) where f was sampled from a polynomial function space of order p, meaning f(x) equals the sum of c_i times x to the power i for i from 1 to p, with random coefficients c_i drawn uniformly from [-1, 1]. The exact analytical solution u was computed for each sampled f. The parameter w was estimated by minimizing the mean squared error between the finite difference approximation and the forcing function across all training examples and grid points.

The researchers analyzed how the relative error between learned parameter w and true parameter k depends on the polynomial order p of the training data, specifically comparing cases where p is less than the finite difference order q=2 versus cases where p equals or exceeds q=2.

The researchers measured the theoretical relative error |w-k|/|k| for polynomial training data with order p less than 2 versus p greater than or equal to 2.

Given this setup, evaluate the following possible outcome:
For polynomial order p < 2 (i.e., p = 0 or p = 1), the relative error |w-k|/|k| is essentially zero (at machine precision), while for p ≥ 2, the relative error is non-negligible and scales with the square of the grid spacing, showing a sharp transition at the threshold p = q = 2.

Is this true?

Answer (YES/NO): YES